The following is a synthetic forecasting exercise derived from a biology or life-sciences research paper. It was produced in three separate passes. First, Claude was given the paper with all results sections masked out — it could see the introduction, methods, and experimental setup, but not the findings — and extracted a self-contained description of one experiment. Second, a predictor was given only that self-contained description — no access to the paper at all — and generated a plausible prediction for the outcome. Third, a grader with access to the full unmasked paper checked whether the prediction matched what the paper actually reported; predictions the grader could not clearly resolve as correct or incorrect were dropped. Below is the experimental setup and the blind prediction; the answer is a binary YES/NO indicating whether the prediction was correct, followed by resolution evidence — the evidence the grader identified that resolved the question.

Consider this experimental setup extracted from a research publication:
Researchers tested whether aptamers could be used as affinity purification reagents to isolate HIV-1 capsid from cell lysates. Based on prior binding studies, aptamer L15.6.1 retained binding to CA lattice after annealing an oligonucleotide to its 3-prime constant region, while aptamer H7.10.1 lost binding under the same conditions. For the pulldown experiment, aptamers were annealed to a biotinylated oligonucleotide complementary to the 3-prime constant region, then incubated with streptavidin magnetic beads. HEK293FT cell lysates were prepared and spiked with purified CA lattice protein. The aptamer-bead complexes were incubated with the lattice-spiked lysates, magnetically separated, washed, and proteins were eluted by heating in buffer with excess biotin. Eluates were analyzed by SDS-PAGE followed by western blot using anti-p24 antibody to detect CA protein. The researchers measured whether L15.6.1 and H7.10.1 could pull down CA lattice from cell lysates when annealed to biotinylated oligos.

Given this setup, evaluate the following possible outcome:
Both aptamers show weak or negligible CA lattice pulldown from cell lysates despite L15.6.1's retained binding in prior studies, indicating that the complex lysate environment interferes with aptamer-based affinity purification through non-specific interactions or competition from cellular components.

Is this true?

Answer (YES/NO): NO